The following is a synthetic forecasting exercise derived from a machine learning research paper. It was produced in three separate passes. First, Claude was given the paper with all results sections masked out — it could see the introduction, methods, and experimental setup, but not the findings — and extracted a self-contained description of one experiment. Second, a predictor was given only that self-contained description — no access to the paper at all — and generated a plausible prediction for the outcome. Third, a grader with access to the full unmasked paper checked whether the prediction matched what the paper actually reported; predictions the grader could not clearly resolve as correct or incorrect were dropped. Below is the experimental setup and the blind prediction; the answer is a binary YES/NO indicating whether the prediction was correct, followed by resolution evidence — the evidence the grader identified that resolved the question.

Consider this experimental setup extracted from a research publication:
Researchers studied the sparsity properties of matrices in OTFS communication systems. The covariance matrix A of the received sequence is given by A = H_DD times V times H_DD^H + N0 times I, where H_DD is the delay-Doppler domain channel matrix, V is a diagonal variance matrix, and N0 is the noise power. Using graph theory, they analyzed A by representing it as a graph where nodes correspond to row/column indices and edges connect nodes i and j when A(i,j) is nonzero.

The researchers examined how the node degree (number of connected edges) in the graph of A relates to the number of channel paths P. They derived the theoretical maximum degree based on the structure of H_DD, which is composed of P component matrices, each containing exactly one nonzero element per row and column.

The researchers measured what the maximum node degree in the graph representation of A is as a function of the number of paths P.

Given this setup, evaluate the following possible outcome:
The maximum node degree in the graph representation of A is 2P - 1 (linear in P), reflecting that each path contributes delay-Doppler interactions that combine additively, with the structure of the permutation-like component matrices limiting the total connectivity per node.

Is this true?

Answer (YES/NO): NO